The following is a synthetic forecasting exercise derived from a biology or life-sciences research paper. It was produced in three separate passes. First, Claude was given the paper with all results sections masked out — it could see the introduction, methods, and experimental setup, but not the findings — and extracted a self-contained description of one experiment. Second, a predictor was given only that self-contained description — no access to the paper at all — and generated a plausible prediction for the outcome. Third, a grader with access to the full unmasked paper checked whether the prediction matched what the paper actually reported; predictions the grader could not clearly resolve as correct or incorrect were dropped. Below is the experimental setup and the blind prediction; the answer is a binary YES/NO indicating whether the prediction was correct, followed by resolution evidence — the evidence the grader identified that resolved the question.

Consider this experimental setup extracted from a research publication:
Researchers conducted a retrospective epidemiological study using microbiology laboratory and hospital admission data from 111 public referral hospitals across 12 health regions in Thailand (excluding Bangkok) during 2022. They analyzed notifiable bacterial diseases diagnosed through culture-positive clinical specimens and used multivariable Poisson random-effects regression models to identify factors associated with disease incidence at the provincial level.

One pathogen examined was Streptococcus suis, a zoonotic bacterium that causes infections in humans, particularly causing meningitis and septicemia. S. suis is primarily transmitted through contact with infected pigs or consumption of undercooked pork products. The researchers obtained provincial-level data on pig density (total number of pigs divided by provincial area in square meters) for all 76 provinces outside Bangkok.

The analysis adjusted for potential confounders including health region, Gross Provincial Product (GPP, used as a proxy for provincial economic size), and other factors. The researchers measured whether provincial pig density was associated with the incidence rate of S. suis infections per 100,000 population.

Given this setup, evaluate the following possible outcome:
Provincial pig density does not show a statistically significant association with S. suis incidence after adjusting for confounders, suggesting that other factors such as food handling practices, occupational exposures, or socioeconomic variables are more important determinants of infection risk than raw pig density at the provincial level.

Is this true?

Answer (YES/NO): YES